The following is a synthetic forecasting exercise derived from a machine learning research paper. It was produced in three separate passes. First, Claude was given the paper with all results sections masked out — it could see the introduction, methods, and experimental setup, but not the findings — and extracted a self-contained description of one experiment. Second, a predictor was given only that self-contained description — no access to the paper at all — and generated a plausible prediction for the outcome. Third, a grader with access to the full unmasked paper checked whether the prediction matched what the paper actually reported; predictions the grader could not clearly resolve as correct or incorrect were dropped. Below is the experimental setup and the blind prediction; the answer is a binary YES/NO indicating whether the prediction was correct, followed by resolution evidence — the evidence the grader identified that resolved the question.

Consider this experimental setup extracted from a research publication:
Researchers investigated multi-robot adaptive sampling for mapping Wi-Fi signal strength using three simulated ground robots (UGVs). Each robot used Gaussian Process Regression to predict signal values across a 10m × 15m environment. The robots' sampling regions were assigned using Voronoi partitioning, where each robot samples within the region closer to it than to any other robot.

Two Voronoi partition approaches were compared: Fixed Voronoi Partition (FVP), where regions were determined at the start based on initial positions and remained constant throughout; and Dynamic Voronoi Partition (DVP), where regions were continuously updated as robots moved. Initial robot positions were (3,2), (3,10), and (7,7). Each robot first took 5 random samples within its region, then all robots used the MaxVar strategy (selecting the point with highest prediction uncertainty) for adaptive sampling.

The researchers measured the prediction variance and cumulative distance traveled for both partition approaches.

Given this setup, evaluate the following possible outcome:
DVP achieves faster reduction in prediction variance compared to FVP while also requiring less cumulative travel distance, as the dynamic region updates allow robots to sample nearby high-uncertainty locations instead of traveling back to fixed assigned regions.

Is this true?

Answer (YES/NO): NO